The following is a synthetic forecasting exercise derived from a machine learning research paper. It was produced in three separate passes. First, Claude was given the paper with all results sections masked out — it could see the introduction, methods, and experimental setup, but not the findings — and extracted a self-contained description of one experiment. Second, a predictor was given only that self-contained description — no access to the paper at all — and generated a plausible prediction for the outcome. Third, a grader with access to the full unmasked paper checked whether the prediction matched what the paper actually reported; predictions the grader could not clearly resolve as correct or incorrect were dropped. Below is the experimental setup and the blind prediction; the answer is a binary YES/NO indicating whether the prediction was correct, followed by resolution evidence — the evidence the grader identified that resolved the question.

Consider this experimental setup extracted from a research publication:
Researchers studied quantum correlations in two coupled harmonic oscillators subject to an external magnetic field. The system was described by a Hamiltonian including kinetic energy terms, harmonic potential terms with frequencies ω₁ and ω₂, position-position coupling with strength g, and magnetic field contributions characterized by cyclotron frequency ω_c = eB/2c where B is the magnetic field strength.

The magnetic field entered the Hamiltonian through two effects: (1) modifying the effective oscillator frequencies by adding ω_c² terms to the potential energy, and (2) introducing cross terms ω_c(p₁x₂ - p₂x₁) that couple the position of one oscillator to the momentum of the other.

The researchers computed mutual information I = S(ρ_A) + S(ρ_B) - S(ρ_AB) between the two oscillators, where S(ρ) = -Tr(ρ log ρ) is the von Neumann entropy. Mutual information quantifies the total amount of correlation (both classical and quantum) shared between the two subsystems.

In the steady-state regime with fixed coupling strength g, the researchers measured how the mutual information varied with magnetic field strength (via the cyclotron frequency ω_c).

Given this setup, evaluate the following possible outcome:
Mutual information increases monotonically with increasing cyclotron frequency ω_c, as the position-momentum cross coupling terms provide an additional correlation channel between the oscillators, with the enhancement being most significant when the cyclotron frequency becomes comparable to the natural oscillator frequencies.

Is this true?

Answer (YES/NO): NO